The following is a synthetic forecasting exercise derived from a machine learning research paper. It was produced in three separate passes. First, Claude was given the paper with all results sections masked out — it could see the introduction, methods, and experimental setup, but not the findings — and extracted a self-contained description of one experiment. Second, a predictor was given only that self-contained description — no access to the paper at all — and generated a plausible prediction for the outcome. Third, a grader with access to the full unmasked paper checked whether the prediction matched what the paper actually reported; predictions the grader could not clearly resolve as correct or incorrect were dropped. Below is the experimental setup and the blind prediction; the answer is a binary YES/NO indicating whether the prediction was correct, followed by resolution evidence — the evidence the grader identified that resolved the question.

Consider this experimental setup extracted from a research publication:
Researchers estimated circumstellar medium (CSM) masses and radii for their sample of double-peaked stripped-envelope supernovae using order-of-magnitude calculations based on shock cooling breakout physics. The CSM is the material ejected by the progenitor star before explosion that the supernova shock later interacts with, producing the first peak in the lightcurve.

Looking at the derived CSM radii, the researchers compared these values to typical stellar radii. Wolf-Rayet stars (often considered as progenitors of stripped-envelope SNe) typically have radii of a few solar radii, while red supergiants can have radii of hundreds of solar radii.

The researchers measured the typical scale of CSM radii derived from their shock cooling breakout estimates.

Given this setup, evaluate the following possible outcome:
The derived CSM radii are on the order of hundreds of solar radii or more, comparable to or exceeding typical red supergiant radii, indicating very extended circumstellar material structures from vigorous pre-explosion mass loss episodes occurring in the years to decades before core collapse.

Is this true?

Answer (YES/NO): NO